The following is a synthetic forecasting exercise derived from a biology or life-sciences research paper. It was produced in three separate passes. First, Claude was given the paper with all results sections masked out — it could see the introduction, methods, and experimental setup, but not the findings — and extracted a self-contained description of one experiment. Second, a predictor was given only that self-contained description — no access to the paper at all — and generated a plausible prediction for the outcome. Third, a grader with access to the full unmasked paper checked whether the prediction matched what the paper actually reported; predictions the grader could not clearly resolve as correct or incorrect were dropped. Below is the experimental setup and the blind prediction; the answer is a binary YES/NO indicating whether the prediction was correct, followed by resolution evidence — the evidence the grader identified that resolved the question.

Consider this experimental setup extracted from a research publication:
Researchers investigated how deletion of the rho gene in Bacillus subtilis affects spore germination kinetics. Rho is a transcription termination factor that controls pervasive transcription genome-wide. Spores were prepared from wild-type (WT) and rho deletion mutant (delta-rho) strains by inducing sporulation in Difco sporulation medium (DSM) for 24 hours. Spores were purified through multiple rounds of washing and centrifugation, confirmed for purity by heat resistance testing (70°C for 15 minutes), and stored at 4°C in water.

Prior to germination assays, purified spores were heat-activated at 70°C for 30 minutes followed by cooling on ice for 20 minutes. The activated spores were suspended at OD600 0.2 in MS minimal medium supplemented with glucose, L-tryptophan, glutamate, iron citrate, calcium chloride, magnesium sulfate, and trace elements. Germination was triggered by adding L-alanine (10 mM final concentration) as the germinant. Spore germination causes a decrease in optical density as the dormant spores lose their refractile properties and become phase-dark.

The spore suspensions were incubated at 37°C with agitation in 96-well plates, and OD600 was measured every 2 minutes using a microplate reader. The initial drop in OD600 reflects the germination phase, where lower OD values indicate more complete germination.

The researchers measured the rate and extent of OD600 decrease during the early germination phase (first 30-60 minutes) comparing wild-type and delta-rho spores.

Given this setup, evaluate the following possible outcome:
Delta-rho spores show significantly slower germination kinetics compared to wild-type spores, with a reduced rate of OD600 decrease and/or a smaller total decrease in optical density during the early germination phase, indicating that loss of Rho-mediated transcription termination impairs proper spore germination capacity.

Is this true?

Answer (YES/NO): NO